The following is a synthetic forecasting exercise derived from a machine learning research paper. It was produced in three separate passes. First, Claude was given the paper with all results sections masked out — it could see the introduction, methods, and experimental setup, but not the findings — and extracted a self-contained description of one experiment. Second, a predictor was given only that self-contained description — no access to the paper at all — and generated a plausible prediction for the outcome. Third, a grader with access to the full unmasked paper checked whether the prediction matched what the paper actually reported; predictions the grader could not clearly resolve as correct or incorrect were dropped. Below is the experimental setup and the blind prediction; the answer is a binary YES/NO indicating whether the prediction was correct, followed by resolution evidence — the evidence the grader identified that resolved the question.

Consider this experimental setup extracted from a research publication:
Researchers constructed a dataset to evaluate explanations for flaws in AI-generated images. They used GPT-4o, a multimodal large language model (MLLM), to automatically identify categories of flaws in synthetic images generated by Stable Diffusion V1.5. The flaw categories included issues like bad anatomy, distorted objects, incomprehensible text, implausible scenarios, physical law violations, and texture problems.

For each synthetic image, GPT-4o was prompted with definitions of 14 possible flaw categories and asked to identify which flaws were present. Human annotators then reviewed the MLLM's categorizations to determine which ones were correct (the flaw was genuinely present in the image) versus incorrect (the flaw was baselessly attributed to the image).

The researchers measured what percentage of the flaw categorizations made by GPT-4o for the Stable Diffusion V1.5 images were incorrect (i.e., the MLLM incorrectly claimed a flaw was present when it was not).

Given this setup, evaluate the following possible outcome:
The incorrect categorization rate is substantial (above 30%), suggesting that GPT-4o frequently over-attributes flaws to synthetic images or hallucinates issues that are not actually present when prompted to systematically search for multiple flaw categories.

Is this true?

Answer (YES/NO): YES